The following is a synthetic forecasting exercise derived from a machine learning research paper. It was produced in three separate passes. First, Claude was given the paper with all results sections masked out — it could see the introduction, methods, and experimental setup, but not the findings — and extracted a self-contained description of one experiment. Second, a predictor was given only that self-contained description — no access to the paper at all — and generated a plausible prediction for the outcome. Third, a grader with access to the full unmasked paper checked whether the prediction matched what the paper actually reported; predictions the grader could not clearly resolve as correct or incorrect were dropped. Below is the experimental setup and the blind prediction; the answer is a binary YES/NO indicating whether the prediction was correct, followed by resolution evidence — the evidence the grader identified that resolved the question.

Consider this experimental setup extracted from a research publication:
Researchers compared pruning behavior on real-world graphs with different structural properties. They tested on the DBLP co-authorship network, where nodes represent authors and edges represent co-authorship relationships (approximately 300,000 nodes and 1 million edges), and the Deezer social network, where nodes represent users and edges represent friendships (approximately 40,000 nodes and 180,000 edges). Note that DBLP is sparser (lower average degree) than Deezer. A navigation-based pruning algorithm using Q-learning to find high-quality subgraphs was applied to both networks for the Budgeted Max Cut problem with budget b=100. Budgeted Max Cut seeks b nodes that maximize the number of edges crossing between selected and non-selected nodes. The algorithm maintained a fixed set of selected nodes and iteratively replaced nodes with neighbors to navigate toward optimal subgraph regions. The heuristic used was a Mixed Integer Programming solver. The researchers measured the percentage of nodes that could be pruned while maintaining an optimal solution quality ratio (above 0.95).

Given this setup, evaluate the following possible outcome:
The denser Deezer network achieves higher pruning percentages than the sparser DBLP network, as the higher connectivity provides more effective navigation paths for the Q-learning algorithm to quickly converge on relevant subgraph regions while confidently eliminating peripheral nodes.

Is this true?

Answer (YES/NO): NO